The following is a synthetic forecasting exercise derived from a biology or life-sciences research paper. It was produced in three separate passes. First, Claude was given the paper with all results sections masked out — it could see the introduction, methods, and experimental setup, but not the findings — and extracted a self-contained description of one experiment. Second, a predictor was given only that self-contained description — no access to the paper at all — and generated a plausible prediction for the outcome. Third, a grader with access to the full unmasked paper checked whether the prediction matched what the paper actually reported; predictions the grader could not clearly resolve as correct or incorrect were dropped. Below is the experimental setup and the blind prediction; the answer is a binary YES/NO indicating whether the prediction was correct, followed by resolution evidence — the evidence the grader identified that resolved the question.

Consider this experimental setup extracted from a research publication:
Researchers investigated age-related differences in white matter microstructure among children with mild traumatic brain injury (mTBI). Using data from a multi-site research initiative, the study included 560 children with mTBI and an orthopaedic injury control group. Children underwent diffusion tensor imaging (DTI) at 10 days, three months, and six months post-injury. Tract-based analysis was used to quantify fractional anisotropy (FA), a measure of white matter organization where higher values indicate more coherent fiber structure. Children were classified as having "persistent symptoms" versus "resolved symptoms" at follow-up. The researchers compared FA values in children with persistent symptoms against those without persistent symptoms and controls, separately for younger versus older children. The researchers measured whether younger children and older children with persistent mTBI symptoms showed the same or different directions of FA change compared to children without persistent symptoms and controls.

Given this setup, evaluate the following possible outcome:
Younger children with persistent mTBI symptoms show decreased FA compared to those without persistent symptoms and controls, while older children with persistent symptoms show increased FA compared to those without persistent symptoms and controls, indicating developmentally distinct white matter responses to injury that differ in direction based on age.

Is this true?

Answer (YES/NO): NO